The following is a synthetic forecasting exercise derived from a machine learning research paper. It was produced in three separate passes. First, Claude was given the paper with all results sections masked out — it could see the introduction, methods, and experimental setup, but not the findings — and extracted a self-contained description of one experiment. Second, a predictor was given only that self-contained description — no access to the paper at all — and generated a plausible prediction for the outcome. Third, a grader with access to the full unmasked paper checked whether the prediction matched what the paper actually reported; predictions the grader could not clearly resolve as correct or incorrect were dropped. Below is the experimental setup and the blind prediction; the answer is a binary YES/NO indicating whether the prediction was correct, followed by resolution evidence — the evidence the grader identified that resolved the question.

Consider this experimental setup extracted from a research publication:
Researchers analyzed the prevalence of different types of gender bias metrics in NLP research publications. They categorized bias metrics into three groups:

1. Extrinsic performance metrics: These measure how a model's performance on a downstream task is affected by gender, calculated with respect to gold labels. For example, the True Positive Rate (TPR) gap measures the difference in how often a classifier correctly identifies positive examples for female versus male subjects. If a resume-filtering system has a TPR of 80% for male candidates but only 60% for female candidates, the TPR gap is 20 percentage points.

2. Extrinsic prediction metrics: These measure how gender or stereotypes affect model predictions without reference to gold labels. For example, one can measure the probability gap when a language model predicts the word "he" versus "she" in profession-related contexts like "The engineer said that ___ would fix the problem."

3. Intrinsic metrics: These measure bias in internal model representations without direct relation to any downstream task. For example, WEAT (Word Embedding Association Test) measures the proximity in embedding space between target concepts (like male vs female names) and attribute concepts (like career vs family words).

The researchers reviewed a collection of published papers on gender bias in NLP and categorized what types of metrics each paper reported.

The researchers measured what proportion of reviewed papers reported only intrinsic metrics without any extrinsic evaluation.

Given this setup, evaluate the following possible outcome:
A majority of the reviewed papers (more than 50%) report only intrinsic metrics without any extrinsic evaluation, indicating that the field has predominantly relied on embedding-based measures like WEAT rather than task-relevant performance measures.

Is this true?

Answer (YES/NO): NO